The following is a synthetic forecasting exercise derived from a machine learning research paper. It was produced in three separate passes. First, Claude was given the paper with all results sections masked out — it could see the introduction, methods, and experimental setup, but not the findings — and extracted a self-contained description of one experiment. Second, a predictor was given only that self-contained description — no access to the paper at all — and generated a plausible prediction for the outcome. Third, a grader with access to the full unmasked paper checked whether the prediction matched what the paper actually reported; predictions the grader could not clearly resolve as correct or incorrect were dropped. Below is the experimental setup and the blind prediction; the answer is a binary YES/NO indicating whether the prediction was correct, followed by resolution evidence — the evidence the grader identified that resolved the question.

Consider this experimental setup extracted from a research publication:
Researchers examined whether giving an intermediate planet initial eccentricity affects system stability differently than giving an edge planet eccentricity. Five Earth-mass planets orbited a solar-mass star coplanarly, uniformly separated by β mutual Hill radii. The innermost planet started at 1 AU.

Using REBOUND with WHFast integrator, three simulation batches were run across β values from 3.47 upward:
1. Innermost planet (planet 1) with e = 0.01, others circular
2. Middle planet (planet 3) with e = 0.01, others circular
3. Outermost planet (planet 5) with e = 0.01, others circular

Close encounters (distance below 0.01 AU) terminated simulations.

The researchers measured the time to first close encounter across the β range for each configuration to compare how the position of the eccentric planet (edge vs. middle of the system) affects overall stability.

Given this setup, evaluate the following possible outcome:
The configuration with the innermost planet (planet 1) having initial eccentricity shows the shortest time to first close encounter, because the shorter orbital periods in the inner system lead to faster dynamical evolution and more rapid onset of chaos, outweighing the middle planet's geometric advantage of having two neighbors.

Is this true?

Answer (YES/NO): NO